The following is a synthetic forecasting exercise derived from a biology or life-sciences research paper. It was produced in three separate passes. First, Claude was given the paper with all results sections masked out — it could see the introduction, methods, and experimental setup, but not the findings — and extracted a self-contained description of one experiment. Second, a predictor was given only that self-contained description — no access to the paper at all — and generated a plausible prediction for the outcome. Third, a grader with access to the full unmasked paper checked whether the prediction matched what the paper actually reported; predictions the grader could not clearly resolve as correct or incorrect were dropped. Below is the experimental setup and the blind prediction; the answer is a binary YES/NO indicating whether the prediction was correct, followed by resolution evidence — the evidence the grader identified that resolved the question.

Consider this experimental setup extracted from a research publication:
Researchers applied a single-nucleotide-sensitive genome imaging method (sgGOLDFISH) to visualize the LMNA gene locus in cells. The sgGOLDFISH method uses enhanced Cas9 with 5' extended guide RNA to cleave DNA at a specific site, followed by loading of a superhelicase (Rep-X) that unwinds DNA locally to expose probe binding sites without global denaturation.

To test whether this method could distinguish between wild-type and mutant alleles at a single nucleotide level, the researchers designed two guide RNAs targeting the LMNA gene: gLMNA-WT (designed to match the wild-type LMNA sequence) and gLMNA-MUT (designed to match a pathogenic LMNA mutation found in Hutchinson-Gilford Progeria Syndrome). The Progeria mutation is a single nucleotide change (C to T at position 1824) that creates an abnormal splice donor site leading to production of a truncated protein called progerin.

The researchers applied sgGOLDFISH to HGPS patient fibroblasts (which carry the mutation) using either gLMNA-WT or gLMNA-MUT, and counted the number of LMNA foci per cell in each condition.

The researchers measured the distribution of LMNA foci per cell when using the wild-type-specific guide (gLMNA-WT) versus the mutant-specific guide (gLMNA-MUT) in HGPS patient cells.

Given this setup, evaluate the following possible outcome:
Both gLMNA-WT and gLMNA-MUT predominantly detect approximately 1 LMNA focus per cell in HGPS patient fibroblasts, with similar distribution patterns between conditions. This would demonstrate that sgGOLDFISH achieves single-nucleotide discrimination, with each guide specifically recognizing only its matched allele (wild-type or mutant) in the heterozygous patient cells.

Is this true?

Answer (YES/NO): NO